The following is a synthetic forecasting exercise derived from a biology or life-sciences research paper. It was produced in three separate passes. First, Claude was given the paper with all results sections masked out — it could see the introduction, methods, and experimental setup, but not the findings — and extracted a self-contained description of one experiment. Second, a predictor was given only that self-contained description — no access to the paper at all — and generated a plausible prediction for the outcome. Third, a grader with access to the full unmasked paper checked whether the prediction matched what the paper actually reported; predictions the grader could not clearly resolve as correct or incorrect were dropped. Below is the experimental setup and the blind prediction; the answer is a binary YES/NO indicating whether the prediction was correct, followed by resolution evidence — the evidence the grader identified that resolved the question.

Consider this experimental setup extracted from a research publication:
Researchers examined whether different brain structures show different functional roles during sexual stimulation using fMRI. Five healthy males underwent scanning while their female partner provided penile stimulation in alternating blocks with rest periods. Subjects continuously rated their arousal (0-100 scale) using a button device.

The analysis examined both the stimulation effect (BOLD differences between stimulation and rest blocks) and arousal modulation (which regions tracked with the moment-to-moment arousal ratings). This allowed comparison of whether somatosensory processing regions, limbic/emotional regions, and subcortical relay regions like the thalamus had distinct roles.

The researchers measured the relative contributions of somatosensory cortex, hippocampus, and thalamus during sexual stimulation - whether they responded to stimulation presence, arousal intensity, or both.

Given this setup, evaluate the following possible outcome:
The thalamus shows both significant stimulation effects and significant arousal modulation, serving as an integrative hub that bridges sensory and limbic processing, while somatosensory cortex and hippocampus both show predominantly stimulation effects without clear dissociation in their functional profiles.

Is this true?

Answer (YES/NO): YES